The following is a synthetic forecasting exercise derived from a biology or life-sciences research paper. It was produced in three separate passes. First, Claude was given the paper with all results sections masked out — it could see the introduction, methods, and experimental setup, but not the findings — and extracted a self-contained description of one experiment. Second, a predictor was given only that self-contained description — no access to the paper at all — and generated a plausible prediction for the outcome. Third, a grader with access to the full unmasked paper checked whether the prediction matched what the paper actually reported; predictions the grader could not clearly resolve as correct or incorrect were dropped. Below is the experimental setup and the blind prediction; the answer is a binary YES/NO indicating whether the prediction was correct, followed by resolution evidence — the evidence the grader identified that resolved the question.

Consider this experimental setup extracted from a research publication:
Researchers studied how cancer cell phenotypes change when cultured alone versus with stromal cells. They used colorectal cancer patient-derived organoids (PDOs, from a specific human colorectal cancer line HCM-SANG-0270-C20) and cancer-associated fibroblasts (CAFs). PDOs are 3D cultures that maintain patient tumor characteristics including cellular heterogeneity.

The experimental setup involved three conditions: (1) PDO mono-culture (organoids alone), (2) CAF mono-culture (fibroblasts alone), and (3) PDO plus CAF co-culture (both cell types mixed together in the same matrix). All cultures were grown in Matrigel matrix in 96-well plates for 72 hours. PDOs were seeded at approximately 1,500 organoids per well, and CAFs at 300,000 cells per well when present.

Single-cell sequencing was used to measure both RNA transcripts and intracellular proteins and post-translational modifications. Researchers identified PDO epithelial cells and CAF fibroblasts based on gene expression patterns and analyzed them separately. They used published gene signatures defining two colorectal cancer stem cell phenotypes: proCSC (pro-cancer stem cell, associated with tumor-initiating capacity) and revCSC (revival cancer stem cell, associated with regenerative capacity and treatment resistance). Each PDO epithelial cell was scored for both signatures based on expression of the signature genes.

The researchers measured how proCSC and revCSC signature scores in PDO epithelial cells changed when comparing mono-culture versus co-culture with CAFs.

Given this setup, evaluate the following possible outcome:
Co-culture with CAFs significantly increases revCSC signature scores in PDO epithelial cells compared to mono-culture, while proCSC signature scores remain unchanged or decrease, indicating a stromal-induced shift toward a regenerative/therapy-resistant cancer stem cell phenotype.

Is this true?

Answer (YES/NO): YES